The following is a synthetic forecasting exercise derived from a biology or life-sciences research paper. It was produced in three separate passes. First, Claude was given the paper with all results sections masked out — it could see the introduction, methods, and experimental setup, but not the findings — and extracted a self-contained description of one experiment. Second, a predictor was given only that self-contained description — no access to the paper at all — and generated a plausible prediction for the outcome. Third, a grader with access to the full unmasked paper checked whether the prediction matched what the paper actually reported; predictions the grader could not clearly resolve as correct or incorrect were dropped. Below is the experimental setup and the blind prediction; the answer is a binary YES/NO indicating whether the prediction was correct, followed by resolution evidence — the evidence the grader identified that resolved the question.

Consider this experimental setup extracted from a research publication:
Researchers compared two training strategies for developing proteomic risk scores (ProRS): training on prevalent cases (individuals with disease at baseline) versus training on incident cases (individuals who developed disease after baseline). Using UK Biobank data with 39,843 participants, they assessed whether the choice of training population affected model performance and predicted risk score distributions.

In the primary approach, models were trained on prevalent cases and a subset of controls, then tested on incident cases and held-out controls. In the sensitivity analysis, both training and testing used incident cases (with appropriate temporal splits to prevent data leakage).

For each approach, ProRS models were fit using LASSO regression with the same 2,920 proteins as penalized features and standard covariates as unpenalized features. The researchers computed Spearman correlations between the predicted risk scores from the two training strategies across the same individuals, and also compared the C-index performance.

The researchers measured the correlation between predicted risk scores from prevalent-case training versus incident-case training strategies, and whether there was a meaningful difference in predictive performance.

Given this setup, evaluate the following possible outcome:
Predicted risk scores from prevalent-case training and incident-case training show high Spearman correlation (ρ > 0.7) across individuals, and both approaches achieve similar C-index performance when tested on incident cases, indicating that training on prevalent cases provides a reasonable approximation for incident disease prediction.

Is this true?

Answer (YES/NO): YES